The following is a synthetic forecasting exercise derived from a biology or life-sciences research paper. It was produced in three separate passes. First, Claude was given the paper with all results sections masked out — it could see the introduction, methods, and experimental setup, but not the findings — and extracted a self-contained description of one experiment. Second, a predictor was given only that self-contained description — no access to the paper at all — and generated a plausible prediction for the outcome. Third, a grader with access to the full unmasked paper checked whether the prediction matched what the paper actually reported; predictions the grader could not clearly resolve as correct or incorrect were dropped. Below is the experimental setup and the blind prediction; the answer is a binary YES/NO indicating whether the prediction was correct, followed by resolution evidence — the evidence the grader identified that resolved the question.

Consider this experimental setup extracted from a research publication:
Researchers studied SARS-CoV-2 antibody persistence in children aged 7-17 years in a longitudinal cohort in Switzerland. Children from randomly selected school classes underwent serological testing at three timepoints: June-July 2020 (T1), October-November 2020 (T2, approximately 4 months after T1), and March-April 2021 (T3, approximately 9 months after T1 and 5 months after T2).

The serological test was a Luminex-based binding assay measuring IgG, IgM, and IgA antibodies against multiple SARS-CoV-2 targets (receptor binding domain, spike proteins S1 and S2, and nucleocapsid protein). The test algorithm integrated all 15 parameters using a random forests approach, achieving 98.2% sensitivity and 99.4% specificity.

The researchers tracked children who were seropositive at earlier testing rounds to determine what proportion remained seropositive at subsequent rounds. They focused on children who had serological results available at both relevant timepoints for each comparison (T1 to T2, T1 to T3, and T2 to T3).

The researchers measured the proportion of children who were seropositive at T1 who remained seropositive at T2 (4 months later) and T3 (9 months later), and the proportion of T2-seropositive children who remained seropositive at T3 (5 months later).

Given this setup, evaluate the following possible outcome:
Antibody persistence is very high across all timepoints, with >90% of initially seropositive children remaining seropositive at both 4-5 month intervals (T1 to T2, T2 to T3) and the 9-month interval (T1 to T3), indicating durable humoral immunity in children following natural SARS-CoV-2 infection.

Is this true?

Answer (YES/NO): NO